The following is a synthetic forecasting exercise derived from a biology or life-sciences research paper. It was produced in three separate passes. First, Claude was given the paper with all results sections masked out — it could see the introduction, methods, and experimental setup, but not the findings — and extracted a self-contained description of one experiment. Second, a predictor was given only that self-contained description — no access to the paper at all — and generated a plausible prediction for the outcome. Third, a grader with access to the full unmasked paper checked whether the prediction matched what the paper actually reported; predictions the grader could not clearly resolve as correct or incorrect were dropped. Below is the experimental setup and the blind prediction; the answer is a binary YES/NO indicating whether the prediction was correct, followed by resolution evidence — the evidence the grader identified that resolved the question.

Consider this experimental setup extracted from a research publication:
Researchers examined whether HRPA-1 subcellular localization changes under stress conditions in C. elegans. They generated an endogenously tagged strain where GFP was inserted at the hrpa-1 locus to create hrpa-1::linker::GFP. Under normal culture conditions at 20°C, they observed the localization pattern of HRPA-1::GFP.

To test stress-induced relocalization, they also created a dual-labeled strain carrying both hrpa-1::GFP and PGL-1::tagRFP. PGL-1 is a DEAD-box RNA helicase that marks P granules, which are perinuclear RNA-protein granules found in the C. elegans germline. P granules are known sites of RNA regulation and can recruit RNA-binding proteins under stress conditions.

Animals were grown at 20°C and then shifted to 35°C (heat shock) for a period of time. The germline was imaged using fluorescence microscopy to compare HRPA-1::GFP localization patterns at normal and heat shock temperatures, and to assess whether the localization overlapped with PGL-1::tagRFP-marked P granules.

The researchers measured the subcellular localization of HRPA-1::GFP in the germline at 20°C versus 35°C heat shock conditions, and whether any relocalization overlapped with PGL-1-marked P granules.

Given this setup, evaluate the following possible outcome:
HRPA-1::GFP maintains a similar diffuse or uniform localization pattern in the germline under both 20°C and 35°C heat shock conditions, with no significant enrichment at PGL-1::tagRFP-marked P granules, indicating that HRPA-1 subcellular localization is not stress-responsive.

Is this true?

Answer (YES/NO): NO